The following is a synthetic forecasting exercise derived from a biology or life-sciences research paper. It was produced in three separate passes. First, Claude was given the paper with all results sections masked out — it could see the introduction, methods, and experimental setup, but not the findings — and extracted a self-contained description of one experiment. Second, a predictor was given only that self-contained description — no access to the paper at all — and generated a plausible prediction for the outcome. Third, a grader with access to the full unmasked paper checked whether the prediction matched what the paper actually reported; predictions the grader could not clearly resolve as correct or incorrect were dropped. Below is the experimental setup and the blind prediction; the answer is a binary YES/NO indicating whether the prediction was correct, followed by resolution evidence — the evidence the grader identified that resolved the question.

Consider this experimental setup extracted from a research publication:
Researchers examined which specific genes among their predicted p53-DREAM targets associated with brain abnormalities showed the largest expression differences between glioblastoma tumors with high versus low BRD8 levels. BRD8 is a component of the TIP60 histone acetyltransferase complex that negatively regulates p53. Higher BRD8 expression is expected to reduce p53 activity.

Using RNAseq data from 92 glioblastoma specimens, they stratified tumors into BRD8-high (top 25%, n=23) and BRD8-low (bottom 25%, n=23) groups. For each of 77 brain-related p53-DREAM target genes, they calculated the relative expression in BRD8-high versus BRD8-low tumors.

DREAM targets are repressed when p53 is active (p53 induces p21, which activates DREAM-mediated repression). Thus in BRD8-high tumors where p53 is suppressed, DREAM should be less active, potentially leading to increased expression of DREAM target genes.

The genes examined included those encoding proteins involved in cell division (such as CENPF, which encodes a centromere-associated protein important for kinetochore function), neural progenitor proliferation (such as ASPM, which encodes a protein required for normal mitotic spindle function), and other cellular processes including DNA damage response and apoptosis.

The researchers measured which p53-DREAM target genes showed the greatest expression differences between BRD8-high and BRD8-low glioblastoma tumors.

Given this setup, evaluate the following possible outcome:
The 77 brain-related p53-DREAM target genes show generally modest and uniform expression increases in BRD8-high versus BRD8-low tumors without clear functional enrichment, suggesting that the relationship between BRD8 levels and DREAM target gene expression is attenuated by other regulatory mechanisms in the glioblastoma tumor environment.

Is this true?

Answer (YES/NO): NO